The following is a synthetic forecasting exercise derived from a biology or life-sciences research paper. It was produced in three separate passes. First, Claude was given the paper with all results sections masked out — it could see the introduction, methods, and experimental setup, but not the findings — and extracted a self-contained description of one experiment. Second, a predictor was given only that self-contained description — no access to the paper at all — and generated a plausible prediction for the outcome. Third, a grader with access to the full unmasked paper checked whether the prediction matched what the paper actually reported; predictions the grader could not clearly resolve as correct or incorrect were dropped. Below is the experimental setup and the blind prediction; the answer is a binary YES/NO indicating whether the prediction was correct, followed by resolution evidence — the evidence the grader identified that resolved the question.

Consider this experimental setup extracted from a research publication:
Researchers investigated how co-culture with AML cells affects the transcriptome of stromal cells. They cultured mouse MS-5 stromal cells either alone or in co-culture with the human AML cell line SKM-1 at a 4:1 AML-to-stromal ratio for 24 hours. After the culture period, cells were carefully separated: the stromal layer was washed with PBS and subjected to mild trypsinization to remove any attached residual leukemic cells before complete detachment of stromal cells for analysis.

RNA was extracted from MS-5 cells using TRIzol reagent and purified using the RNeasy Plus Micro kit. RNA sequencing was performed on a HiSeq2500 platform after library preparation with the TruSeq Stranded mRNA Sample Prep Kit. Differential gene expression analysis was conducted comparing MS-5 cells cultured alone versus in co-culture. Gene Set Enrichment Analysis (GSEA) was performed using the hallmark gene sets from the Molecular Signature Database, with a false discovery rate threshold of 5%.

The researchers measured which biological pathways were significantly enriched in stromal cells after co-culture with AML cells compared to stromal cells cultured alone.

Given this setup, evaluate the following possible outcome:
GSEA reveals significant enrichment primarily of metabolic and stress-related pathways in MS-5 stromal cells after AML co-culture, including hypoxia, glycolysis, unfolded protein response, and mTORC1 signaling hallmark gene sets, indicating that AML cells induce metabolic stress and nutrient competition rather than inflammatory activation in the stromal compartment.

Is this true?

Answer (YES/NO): NO